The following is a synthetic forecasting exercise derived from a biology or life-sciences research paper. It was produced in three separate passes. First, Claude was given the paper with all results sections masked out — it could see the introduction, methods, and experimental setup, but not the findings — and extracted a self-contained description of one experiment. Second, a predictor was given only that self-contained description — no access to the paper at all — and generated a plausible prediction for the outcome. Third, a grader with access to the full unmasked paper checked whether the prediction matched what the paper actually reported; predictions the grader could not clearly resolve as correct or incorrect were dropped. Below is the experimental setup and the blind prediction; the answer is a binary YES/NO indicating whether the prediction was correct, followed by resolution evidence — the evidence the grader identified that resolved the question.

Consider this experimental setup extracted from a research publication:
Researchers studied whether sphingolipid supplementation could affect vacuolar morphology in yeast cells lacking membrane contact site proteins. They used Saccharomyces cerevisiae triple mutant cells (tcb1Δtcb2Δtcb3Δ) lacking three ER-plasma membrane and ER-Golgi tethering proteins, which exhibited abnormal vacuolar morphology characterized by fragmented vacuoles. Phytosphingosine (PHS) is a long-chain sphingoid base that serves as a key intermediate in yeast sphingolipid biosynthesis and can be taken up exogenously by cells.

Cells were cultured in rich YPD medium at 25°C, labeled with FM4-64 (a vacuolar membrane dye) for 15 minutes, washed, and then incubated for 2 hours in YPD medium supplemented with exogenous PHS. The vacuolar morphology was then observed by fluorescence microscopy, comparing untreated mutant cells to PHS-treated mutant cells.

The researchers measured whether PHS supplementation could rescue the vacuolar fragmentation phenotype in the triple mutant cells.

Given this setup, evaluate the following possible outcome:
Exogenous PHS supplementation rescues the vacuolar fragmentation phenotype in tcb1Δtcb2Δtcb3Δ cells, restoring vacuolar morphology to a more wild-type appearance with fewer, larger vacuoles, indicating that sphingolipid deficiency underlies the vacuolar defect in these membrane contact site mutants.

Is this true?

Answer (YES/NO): NO